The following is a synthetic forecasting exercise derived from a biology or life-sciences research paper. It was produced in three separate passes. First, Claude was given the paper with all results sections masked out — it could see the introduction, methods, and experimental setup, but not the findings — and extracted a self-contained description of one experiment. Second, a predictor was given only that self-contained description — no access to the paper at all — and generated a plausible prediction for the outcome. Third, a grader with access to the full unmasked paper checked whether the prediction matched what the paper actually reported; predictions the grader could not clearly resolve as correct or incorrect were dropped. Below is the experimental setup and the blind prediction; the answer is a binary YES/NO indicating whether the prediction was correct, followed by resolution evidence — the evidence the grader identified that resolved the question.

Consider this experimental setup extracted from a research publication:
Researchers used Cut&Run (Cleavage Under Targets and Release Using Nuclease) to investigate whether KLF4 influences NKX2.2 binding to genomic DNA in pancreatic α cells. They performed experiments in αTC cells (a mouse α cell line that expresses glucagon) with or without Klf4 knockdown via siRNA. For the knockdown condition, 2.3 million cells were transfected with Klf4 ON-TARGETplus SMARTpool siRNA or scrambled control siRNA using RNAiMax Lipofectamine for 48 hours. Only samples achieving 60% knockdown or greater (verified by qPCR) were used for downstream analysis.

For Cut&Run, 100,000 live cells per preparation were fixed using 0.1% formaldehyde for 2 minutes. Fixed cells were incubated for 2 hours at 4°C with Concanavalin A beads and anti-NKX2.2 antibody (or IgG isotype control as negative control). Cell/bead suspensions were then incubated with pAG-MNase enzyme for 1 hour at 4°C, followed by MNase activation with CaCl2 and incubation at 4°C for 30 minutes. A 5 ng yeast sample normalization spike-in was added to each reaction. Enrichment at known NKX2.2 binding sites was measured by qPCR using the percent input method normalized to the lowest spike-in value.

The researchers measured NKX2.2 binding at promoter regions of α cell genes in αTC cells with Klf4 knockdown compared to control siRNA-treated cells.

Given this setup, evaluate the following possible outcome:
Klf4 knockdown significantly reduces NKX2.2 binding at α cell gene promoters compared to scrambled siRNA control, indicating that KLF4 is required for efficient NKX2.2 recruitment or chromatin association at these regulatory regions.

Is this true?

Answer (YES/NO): YES